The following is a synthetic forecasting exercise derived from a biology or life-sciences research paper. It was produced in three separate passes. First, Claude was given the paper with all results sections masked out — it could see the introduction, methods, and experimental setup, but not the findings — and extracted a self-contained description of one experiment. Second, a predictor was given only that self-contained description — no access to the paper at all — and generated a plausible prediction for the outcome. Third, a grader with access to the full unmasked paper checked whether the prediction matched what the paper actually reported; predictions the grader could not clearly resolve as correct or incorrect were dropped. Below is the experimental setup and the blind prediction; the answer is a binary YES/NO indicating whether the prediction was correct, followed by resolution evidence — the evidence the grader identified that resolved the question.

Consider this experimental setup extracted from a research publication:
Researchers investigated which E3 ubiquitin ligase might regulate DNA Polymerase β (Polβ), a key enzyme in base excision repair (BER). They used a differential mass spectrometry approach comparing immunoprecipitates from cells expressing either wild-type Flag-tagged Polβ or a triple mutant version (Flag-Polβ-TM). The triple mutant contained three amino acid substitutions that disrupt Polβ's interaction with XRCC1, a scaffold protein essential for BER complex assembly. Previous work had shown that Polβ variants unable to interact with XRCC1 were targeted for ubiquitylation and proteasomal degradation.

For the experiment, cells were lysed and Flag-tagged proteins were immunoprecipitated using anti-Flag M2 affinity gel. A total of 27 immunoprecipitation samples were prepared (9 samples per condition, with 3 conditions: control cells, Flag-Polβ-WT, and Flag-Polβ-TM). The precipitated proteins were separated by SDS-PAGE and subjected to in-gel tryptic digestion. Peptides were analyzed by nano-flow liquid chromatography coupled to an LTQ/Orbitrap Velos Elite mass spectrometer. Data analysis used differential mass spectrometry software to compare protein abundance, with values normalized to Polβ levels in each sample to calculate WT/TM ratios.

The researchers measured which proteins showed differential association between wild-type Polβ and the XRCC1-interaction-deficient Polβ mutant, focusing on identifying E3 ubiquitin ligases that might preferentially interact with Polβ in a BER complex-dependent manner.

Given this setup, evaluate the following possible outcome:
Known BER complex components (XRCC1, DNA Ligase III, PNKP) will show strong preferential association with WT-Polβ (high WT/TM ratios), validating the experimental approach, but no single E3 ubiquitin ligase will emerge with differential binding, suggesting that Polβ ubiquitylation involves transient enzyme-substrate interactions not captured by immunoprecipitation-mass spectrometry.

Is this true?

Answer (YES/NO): NO